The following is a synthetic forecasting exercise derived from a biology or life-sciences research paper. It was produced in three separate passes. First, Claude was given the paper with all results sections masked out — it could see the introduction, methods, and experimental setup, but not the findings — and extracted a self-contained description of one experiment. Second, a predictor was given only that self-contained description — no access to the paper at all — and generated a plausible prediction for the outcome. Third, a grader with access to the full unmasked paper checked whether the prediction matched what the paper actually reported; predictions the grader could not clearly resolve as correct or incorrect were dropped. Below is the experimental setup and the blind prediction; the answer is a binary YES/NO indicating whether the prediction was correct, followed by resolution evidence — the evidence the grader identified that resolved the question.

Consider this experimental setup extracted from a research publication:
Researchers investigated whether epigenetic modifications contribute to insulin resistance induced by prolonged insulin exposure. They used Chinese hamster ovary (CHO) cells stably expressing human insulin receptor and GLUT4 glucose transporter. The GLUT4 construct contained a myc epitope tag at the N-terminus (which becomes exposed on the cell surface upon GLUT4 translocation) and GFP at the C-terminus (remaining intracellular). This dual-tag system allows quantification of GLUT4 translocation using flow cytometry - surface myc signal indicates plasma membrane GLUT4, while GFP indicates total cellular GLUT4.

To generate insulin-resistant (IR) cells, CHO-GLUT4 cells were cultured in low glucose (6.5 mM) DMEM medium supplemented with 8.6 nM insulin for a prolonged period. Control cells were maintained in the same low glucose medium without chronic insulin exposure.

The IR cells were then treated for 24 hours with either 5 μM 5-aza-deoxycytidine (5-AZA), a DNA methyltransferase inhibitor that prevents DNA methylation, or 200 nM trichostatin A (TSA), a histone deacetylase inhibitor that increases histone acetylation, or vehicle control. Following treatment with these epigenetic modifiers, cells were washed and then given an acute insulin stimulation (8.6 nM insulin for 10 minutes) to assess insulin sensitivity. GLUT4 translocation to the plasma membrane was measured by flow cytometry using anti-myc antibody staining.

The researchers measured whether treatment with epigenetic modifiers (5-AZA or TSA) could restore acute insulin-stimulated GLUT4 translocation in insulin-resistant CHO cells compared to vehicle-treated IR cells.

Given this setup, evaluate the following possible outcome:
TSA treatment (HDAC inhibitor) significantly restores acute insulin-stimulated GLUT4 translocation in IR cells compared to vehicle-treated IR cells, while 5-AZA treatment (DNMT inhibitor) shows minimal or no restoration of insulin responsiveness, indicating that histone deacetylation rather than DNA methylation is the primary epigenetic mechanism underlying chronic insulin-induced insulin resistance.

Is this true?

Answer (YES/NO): NO